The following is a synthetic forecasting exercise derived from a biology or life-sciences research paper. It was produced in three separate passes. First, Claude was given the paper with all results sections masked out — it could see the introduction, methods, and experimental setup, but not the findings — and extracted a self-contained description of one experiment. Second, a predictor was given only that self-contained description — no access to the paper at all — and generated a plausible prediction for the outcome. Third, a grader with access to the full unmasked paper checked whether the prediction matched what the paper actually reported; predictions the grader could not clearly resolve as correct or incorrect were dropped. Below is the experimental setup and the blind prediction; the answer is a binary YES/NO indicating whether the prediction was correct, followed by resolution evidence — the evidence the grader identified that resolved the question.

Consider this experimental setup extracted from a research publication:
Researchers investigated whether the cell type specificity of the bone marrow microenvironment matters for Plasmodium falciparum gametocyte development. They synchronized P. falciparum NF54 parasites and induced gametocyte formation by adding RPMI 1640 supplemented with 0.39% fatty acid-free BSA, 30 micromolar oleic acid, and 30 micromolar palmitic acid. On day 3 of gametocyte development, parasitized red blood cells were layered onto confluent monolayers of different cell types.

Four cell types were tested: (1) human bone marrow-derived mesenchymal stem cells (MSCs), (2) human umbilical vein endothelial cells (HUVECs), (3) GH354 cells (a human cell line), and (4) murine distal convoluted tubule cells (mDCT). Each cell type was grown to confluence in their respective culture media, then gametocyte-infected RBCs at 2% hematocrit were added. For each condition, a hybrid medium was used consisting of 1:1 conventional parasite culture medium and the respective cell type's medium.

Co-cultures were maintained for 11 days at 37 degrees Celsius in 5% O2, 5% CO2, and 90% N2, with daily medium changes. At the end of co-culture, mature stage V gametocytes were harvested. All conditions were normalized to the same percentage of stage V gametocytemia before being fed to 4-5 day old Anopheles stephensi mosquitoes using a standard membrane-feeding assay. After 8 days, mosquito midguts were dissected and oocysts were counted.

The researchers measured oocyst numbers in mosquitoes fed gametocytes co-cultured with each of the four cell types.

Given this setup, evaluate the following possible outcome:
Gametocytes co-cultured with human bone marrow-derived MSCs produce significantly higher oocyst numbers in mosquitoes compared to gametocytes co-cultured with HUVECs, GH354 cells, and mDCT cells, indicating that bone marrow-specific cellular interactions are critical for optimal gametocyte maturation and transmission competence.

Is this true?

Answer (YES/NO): NO